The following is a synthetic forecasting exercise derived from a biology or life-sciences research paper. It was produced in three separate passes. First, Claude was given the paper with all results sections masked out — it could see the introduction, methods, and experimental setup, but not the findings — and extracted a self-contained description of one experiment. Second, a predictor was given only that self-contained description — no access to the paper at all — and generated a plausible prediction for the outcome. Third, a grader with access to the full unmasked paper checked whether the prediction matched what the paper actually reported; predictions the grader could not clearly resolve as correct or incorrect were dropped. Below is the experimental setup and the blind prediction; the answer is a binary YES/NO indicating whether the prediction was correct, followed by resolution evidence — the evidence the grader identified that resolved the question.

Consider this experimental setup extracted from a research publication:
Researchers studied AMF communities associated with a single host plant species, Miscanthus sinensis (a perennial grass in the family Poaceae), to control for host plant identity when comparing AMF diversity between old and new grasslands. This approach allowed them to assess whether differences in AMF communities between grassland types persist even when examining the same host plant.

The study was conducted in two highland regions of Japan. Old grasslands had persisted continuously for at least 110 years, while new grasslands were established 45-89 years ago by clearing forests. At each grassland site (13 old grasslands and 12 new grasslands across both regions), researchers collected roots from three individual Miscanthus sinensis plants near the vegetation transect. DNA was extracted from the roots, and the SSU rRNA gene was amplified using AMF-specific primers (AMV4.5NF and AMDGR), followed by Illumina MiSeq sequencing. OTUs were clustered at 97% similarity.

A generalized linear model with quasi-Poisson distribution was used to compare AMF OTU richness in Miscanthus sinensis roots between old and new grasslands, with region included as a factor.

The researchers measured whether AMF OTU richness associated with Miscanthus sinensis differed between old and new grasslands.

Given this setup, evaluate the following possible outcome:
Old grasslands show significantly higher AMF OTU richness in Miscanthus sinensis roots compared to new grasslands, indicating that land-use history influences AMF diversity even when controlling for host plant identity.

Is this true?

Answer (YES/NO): YES